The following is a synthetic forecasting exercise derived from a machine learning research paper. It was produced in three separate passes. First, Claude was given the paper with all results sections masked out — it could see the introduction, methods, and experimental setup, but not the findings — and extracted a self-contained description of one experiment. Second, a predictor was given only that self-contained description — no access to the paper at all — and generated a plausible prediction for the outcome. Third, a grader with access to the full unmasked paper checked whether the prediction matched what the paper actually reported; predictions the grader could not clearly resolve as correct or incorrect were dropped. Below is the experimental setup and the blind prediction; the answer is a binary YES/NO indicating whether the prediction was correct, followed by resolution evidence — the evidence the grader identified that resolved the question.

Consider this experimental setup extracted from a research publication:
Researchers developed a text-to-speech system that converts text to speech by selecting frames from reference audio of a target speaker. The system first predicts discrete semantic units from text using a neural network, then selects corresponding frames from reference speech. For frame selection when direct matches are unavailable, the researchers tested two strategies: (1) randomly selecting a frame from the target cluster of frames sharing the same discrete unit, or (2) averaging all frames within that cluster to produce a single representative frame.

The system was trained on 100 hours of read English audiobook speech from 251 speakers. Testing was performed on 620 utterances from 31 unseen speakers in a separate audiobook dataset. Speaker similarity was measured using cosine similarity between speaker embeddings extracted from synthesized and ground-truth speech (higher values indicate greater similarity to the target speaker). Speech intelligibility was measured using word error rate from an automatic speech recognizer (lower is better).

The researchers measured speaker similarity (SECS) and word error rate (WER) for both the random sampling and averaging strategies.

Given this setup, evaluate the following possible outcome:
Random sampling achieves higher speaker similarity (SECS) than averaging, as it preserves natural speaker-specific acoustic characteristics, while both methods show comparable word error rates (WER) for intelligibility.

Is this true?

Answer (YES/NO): NO